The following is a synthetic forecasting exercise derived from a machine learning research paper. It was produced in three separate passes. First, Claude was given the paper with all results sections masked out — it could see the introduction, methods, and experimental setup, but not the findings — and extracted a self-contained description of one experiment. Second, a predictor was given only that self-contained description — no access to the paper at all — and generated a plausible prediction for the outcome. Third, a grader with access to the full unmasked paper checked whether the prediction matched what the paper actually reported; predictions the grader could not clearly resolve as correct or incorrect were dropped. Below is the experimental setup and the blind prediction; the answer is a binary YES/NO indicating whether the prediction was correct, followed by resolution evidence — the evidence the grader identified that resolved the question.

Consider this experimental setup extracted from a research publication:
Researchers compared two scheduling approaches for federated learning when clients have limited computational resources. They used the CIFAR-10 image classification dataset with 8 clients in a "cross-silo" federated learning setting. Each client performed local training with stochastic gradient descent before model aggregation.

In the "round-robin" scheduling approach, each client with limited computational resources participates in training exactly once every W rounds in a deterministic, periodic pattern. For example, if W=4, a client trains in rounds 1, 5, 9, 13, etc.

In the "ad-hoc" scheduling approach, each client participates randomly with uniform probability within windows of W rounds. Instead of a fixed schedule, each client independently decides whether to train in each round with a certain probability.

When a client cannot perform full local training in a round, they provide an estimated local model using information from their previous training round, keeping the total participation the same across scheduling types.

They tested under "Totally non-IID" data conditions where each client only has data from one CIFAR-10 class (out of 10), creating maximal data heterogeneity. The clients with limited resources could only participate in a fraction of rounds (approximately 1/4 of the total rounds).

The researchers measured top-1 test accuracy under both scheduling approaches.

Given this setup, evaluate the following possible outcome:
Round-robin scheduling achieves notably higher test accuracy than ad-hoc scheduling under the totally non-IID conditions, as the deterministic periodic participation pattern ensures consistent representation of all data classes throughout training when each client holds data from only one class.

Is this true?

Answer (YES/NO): NO